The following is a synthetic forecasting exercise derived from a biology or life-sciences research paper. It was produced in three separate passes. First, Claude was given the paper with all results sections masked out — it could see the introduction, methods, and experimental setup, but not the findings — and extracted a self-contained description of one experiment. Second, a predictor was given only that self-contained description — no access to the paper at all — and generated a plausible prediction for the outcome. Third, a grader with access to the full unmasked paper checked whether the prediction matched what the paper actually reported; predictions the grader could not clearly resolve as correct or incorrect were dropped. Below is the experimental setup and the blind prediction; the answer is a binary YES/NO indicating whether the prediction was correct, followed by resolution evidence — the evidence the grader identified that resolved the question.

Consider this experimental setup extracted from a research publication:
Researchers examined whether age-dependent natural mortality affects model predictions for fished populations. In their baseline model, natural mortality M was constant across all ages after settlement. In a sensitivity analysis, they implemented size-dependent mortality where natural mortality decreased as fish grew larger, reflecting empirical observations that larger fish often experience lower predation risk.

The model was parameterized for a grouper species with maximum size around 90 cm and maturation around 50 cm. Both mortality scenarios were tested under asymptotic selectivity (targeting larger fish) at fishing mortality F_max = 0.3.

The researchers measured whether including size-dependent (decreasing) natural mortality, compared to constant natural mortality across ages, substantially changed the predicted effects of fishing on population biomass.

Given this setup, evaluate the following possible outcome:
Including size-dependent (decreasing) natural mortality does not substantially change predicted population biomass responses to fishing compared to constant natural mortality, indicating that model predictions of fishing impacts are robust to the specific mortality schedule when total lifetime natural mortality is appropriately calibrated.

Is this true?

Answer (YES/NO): YES